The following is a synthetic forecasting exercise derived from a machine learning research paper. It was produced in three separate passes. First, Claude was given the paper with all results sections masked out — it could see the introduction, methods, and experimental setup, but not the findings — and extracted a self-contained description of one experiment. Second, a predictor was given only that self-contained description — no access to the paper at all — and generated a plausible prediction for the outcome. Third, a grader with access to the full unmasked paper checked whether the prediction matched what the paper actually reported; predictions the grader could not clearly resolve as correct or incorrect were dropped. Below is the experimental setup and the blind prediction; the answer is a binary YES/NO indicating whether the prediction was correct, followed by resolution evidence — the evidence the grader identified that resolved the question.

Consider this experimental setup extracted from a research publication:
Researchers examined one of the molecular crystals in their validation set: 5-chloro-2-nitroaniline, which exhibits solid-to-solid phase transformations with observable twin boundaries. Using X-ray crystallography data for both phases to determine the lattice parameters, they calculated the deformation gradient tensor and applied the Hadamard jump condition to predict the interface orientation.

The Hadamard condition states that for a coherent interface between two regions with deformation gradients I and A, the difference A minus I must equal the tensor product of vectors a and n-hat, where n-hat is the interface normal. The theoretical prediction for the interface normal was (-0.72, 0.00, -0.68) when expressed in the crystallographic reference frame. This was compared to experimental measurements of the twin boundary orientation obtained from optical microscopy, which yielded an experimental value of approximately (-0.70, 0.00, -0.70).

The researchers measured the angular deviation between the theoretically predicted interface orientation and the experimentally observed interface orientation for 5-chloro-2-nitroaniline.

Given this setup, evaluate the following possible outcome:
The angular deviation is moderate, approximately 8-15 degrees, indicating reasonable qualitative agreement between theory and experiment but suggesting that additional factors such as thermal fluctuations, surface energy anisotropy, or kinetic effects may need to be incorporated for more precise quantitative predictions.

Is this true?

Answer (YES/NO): NO